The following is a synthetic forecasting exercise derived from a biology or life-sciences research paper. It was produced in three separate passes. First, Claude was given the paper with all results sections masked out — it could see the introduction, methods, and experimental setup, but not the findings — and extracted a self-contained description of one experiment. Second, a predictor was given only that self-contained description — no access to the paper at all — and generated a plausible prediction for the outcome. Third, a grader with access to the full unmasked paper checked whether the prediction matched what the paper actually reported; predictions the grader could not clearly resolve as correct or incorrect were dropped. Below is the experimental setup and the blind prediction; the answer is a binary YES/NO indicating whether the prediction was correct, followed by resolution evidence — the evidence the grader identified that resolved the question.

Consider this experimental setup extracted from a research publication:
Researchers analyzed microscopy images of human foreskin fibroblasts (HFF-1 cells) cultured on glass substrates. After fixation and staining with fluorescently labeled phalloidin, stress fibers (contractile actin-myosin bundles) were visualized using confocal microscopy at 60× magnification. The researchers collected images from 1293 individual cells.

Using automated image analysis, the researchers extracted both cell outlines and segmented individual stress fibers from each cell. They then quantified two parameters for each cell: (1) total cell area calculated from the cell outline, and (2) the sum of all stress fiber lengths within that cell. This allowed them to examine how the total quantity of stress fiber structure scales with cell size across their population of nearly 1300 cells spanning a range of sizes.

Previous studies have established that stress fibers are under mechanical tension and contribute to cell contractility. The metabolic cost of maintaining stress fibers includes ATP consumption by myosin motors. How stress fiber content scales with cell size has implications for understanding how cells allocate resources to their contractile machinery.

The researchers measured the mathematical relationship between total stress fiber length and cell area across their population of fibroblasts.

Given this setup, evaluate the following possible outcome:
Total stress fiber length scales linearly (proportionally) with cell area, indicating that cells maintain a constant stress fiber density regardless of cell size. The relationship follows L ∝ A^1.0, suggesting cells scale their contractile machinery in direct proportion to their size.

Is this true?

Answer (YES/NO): YES